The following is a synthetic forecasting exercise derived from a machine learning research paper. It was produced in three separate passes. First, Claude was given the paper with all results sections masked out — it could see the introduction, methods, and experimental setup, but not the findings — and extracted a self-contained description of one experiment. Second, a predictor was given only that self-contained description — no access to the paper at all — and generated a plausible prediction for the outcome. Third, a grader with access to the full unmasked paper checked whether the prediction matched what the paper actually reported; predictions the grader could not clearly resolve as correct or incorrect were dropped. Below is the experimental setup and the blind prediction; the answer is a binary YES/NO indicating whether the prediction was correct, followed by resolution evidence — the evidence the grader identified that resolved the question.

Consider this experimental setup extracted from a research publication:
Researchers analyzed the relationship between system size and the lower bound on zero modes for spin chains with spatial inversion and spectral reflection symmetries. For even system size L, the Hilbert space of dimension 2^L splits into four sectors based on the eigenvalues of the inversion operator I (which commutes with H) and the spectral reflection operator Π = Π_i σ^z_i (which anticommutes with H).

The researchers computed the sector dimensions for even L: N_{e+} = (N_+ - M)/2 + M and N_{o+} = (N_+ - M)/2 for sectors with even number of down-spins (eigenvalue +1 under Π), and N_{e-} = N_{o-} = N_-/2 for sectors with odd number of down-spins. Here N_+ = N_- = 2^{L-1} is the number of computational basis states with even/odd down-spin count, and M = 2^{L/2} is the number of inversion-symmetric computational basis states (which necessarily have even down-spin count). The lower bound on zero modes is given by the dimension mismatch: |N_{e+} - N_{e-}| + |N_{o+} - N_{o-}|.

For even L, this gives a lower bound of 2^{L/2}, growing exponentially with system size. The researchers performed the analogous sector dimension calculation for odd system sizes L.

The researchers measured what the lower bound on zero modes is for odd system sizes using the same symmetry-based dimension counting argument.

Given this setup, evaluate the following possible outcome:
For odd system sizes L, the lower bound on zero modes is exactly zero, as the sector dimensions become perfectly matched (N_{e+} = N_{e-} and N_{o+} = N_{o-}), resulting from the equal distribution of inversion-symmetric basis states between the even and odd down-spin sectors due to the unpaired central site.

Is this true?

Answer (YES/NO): YES